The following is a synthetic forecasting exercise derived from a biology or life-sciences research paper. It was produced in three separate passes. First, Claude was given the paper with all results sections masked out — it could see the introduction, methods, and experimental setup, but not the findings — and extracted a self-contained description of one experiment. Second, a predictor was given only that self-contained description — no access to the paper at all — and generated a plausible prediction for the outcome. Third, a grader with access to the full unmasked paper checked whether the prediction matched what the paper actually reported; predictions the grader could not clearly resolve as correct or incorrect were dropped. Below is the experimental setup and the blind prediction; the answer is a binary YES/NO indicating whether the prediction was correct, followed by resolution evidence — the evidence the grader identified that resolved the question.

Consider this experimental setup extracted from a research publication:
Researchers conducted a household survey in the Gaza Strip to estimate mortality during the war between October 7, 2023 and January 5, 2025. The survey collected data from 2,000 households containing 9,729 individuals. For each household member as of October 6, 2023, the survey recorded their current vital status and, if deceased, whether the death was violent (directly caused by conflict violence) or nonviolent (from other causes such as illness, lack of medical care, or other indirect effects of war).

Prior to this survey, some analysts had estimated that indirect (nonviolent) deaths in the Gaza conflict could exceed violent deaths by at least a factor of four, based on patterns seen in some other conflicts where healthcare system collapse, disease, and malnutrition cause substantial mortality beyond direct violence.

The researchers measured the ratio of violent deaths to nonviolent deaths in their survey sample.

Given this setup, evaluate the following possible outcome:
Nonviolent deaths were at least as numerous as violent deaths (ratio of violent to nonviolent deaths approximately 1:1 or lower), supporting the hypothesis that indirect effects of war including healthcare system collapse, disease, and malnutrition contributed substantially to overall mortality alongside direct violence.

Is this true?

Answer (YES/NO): NO